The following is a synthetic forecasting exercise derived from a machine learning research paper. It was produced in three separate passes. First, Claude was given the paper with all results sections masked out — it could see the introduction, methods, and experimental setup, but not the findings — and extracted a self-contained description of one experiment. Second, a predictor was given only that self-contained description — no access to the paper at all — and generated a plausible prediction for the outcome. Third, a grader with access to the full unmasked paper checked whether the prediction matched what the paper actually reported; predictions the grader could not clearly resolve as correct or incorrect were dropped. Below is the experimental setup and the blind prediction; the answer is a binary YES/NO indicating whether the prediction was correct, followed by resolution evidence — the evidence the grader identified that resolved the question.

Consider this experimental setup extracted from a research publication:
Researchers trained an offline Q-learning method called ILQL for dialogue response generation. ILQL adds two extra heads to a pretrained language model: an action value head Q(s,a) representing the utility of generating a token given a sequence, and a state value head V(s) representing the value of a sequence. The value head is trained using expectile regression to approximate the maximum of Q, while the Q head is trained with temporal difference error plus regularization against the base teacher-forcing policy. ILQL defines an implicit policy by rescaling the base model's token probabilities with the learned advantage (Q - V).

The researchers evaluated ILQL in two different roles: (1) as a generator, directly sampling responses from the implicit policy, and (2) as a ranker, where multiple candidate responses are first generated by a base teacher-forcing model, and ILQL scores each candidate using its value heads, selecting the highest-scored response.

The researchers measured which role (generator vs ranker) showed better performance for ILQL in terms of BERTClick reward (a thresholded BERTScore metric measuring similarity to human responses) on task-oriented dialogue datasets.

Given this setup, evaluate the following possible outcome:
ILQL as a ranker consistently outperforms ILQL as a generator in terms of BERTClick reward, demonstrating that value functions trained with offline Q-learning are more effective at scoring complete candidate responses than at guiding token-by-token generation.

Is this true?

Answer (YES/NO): YES